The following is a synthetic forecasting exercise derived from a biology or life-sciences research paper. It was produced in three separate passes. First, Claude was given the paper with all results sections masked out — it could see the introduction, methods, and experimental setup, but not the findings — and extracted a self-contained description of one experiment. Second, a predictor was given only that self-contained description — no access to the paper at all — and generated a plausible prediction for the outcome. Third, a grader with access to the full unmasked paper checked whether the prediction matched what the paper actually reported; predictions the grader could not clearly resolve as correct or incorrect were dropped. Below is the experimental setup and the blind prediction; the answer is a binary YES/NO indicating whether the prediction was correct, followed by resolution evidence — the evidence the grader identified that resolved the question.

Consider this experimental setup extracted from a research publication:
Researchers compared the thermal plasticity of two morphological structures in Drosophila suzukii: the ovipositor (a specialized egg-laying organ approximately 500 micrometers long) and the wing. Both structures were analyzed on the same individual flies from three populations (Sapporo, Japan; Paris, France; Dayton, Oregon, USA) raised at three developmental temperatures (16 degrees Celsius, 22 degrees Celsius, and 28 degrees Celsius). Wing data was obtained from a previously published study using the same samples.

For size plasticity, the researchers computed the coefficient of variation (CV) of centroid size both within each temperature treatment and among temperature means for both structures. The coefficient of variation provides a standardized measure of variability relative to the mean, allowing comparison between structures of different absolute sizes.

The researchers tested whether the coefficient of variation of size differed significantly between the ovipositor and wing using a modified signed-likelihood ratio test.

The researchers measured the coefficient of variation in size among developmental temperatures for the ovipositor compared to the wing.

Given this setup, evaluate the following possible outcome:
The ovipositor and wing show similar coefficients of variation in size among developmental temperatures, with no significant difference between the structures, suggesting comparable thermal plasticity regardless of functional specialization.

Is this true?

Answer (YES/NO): NO